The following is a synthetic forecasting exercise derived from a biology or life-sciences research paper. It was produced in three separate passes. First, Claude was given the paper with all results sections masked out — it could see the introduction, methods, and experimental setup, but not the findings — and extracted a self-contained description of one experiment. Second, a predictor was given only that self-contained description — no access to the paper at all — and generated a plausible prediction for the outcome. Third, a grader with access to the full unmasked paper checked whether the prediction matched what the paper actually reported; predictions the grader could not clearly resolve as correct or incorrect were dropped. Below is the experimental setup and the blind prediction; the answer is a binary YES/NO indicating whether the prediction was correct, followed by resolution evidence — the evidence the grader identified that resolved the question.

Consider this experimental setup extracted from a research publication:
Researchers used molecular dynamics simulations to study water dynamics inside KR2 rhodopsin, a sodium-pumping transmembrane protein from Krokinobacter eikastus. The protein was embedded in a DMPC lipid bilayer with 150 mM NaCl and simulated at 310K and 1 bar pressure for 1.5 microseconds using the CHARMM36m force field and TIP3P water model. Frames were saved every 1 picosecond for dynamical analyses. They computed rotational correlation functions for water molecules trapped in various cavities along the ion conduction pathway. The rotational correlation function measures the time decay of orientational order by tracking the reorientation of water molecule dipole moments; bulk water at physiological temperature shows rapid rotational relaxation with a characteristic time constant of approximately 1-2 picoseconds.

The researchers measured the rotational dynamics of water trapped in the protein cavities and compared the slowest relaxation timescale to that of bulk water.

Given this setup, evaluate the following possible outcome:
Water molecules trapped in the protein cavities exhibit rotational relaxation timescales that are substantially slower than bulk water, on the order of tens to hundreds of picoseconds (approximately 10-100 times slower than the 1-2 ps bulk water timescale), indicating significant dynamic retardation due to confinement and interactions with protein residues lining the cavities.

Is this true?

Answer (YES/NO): YES